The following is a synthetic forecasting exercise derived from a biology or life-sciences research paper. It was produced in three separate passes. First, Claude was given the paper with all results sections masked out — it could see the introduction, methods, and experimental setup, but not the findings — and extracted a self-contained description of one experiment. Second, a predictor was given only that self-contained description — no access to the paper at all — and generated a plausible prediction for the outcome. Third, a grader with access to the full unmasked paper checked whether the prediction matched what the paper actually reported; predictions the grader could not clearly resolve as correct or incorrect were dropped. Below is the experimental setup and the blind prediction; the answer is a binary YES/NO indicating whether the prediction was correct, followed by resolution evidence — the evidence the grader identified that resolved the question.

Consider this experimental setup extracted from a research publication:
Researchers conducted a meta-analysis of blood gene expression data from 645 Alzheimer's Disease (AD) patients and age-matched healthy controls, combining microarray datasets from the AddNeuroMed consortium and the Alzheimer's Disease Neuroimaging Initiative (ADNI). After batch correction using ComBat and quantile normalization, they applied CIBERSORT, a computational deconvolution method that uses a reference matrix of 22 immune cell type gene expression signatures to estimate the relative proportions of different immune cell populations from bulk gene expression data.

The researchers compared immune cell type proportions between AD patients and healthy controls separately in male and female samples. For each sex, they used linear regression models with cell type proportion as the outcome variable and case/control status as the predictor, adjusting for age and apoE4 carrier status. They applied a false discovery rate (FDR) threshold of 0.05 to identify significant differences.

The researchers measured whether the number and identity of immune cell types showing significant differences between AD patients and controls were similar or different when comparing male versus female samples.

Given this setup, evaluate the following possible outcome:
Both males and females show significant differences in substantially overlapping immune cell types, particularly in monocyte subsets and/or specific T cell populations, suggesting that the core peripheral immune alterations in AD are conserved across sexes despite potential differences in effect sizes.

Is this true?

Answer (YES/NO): NO